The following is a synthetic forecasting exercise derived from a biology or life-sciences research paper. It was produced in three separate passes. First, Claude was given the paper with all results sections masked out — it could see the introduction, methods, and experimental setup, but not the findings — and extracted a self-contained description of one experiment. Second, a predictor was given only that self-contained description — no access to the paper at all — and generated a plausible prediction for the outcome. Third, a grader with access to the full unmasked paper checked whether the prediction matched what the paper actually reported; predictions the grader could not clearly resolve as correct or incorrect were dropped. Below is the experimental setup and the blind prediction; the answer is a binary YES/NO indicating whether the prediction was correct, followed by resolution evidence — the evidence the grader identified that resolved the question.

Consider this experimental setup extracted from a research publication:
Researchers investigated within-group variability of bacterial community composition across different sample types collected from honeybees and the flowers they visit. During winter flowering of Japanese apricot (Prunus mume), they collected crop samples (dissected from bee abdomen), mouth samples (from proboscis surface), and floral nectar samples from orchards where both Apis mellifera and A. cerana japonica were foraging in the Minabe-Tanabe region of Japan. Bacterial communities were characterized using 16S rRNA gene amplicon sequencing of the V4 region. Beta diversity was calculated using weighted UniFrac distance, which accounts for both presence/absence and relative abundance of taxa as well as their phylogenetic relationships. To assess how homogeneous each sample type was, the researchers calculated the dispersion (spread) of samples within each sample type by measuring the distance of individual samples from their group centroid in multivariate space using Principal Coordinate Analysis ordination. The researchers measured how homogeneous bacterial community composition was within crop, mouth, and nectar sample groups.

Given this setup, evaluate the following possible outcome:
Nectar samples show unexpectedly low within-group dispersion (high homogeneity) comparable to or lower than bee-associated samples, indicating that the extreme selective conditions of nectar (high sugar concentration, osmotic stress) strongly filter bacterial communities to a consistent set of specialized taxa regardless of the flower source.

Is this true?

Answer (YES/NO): NO